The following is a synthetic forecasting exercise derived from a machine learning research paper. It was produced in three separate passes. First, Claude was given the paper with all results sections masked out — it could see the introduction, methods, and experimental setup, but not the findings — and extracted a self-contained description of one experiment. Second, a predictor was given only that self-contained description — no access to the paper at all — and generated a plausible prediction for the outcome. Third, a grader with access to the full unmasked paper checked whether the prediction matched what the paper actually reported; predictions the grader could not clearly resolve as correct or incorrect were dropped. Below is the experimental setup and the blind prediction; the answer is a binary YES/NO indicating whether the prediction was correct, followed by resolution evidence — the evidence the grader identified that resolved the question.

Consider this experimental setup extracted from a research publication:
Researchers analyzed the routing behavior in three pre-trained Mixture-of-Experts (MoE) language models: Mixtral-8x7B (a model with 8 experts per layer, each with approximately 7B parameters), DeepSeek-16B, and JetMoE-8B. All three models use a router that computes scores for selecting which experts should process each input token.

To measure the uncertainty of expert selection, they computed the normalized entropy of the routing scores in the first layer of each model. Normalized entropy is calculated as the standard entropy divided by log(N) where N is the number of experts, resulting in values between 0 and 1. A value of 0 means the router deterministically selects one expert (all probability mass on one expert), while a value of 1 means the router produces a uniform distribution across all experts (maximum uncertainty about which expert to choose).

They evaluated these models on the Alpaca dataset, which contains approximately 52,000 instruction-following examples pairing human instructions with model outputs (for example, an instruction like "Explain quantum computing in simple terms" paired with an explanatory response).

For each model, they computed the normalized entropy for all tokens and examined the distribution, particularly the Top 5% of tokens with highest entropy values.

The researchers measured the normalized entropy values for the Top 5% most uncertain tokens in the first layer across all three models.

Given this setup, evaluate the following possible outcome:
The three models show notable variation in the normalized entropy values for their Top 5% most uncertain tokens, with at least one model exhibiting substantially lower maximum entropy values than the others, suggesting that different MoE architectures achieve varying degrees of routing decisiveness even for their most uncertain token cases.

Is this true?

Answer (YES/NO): NO